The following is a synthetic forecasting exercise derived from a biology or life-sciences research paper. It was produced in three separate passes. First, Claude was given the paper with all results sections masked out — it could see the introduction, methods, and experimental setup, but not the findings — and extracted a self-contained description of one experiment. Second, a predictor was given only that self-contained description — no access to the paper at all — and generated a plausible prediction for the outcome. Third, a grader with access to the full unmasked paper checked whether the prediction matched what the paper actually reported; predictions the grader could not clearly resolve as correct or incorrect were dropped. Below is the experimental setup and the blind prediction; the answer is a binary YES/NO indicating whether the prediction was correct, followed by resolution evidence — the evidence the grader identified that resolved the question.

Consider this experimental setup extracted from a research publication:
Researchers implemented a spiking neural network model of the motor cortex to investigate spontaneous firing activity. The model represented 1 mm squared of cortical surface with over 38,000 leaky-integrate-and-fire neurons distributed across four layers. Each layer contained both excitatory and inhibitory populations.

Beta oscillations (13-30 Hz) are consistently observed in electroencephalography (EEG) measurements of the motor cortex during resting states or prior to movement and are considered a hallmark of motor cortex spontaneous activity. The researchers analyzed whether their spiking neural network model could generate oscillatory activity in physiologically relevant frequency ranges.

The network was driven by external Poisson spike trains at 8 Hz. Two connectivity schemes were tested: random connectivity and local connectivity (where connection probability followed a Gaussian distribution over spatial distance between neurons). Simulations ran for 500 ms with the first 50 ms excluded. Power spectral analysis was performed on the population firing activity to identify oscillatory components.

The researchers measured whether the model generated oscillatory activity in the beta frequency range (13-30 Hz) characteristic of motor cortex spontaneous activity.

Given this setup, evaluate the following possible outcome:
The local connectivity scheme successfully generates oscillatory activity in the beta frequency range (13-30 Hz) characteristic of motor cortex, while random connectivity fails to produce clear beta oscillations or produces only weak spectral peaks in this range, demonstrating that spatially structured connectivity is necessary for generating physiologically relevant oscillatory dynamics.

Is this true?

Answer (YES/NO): NO